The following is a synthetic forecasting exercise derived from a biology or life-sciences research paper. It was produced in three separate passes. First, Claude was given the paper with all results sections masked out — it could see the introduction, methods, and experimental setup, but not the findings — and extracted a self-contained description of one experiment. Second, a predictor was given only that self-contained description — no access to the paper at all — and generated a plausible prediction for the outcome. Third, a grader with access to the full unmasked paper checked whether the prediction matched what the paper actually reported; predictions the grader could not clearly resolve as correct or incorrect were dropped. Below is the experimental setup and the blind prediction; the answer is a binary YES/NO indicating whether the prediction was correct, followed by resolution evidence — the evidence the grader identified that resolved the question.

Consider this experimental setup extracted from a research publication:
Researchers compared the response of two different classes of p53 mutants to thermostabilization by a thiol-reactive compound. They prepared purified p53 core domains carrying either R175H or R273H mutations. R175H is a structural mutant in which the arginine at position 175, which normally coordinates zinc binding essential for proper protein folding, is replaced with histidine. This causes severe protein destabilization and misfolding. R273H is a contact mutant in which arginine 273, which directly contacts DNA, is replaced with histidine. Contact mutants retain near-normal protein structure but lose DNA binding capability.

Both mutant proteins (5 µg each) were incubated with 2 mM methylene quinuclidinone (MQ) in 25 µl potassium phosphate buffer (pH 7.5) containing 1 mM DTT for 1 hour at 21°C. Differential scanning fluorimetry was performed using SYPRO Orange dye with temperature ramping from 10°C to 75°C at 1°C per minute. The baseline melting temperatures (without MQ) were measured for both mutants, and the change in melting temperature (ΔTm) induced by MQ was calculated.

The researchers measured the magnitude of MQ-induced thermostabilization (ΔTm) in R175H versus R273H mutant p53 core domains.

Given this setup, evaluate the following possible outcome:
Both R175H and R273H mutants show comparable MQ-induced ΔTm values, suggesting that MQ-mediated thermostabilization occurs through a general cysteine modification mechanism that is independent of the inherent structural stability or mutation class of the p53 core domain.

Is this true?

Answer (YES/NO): NO